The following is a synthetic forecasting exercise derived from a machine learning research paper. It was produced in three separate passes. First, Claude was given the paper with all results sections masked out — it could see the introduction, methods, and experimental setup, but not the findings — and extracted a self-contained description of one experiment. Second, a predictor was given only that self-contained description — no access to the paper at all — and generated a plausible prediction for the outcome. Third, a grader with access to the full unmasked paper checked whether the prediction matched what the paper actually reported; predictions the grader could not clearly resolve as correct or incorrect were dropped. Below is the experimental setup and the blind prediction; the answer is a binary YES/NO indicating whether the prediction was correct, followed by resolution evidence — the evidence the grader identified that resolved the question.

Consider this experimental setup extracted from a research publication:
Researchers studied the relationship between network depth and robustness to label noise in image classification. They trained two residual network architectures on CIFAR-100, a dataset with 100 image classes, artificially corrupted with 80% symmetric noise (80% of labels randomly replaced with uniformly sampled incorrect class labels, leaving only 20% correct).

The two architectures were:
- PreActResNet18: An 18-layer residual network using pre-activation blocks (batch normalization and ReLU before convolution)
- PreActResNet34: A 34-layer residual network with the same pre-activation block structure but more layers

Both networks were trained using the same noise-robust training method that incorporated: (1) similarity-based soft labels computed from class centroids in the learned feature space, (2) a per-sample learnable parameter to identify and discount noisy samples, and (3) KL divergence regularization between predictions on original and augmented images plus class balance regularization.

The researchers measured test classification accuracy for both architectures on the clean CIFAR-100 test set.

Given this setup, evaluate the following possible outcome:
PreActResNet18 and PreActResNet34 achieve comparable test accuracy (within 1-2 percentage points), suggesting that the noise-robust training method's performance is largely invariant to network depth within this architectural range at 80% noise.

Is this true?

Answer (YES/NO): NO